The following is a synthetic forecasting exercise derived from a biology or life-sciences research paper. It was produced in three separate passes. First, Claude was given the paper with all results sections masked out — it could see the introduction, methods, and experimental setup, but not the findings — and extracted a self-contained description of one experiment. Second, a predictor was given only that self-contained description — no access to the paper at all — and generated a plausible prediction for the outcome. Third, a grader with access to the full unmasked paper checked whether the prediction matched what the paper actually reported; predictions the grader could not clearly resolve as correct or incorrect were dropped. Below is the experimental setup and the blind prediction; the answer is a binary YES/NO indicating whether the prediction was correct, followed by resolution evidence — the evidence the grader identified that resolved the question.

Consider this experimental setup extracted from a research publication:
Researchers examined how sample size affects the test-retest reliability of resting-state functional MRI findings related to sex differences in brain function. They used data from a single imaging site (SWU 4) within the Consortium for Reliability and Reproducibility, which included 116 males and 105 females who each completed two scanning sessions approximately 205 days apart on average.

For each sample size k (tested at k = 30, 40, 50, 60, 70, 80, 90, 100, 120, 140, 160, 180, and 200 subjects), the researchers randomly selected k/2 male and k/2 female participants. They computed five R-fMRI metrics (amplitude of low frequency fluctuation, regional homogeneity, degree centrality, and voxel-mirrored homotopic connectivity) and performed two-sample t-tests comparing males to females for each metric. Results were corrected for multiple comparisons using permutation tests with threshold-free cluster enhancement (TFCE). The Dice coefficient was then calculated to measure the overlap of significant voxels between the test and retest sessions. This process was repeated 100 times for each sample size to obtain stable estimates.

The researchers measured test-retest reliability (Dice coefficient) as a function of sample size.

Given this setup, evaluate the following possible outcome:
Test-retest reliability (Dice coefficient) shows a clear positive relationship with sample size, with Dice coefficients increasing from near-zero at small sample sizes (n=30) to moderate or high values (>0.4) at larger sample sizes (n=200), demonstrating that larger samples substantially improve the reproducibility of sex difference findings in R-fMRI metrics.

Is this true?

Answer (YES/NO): YES